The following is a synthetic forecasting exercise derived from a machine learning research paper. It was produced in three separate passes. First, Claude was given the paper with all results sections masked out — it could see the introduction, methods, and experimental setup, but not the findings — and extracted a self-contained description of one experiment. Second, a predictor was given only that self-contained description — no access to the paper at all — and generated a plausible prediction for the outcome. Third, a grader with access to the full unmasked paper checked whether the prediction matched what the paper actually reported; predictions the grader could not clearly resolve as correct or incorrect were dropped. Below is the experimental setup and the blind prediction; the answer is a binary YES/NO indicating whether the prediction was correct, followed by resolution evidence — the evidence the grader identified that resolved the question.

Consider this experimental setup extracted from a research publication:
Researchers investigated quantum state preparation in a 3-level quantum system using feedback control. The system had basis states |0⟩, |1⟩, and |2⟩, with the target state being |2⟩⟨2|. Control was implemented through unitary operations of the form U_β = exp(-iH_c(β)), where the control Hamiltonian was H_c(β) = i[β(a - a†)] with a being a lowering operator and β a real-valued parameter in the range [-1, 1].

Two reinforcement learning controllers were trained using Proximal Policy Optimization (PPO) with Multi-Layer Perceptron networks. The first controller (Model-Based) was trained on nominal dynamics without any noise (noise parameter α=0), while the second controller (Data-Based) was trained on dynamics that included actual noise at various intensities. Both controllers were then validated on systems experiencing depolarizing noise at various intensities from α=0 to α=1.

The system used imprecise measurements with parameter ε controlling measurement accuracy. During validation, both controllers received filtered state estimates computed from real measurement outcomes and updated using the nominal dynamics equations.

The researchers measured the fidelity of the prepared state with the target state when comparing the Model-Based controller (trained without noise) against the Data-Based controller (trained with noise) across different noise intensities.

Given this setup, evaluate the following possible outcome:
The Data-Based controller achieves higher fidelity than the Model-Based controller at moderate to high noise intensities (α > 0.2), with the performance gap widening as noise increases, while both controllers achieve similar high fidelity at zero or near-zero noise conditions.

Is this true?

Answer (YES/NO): NO